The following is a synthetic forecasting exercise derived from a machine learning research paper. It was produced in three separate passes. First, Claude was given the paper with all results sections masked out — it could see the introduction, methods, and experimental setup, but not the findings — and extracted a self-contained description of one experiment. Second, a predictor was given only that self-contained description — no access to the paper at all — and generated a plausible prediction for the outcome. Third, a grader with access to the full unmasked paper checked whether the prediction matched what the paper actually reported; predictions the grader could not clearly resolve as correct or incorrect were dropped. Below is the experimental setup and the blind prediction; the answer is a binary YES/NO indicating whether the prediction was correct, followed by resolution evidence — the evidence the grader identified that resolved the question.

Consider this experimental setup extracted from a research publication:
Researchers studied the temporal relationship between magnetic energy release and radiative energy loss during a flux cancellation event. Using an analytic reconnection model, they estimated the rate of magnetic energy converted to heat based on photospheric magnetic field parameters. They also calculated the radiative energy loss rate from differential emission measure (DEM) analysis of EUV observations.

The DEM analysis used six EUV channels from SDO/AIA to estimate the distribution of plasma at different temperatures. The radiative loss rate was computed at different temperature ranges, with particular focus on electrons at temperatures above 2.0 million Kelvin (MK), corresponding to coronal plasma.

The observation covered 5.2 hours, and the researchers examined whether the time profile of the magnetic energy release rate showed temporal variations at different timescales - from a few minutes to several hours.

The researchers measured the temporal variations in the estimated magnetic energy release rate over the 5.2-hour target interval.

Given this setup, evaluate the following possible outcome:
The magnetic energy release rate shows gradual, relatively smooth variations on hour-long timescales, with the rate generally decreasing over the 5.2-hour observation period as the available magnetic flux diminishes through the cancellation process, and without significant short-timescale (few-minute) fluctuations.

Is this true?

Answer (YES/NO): NO